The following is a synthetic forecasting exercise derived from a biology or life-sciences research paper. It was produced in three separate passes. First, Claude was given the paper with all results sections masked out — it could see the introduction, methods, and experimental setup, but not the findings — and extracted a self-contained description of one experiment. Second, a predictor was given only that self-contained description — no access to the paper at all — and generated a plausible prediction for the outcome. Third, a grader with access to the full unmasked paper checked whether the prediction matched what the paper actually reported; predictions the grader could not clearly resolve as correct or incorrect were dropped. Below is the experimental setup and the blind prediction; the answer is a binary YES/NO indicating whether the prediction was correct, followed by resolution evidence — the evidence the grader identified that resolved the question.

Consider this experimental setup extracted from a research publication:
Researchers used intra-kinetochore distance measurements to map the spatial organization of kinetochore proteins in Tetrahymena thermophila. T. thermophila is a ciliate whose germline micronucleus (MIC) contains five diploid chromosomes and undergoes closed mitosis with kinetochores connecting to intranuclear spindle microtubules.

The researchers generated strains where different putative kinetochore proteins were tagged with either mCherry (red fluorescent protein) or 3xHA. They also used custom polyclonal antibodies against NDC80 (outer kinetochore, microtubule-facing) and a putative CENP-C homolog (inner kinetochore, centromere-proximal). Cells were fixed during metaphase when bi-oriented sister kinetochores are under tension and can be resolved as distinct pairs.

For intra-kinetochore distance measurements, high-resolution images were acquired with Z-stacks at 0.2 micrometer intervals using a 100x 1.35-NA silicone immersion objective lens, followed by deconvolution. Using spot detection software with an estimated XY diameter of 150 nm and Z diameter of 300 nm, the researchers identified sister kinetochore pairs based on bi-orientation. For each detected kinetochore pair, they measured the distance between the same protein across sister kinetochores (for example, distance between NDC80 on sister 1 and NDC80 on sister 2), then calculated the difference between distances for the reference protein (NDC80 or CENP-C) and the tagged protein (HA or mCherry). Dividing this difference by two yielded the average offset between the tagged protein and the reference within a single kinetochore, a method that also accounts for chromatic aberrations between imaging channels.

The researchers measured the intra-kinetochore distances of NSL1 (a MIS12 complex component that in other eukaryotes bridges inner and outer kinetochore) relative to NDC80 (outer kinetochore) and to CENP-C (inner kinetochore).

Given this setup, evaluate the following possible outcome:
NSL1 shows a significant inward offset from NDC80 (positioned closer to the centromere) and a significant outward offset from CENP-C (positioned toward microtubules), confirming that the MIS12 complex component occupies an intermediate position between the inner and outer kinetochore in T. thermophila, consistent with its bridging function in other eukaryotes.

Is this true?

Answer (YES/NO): NO